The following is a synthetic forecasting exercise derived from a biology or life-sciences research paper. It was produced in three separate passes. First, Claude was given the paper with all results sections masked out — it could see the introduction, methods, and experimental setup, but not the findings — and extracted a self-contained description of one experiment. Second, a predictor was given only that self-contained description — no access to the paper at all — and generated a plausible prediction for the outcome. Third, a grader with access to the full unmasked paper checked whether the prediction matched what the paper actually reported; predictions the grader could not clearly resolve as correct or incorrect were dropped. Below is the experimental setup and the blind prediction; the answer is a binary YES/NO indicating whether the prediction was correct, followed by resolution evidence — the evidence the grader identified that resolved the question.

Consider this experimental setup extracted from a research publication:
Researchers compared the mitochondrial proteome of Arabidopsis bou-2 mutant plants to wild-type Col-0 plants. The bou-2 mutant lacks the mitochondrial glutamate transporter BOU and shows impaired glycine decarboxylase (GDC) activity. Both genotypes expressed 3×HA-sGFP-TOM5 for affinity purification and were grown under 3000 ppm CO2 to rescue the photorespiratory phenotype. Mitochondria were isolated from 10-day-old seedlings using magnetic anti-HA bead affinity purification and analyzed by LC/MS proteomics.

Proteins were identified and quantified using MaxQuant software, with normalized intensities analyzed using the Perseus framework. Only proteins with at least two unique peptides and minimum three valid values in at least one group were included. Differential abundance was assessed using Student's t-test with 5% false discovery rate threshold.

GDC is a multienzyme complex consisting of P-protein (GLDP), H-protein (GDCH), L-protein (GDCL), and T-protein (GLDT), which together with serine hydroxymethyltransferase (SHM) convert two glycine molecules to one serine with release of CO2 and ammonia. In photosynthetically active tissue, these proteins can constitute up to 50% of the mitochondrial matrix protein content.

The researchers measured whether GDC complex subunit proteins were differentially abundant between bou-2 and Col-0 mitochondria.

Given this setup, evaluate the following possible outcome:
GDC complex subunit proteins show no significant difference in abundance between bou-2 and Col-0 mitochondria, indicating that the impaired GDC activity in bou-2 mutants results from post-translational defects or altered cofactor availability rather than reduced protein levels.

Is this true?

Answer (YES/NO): YES